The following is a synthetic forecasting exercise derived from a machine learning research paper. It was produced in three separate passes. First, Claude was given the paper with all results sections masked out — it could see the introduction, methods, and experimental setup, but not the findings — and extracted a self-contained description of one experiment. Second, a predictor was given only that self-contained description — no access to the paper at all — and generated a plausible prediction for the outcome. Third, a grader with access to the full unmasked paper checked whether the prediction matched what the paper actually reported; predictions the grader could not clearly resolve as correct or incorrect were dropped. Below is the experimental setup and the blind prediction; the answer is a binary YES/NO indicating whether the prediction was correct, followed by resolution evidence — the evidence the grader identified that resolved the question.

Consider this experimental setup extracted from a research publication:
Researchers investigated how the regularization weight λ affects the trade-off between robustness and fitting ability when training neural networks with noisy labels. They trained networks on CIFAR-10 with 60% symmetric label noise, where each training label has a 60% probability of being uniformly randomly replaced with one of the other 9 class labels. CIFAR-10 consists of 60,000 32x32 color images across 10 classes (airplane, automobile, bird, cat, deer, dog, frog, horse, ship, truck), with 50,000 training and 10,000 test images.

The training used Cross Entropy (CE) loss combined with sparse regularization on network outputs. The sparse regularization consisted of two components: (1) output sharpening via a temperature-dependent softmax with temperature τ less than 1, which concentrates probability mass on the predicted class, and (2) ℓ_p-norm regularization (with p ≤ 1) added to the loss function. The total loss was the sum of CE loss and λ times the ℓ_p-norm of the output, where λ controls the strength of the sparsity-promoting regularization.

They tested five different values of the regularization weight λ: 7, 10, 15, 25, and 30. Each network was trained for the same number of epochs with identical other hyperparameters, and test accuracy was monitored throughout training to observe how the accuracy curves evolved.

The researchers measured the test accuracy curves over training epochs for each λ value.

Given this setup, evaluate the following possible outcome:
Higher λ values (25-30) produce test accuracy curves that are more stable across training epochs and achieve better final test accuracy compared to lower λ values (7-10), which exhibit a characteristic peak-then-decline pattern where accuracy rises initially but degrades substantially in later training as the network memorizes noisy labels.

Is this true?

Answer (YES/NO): NO